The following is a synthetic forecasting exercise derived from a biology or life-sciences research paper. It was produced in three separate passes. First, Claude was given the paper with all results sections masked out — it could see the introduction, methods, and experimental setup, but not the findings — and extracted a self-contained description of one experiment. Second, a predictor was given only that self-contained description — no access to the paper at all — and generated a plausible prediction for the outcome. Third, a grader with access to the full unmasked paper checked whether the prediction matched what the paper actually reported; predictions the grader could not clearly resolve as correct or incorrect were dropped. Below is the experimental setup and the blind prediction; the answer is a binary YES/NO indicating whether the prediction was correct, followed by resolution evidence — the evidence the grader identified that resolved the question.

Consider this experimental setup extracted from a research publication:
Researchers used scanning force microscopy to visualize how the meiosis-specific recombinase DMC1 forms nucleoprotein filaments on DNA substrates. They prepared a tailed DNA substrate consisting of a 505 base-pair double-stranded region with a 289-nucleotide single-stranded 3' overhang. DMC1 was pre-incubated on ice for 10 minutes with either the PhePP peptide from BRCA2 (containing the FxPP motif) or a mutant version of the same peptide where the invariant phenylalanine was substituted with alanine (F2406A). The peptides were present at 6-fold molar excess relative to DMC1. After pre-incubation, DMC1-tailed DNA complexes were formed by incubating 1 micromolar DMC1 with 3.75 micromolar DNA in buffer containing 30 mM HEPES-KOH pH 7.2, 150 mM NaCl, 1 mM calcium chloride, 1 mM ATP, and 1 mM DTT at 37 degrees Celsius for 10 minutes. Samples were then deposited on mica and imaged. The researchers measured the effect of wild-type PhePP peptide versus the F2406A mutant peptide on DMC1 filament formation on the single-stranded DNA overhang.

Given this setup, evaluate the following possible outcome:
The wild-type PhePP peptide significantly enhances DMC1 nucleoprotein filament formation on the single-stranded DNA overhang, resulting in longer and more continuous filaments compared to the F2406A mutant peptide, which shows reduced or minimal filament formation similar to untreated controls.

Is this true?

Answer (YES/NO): YES